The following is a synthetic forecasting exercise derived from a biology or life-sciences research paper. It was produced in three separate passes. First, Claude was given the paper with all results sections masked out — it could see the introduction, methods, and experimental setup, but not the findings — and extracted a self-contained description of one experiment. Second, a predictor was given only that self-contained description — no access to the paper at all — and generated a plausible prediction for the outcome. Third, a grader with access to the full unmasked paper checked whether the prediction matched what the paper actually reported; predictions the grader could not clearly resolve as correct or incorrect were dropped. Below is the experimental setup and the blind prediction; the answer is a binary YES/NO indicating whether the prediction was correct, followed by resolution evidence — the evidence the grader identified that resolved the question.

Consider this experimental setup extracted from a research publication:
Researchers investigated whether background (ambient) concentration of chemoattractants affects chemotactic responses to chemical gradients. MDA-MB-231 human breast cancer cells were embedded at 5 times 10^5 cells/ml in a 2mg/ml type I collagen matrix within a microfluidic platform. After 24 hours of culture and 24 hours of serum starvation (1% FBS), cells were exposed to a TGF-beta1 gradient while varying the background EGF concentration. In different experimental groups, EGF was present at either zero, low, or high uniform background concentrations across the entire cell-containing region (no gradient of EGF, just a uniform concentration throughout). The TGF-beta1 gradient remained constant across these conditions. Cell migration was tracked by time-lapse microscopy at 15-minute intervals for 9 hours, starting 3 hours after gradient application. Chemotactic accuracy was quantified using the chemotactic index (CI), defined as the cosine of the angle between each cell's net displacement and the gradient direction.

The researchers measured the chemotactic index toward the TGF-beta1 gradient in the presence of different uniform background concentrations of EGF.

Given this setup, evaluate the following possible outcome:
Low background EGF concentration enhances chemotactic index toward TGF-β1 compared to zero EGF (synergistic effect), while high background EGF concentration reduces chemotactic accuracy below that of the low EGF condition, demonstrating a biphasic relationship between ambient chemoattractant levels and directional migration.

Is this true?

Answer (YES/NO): NO